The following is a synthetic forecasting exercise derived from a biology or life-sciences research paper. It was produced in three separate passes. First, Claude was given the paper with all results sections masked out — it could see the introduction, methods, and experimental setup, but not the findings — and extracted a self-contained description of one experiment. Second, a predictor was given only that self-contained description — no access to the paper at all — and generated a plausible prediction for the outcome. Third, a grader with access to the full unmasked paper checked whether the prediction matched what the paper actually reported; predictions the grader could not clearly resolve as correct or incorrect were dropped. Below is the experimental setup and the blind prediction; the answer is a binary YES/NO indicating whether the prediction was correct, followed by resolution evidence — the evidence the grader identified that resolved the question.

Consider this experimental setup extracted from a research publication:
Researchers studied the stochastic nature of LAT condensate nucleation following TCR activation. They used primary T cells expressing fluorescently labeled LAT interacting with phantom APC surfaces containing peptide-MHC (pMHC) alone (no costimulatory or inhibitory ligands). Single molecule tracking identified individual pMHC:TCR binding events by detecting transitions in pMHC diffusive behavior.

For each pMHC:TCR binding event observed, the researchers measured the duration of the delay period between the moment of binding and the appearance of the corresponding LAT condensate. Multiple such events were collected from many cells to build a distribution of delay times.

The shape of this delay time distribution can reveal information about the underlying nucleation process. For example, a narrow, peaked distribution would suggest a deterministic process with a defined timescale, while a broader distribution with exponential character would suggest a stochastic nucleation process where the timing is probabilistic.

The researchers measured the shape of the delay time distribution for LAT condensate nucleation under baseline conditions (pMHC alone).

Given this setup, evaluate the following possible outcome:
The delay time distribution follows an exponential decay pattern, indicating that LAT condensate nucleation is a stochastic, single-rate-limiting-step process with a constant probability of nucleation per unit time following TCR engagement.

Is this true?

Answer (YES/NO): NO